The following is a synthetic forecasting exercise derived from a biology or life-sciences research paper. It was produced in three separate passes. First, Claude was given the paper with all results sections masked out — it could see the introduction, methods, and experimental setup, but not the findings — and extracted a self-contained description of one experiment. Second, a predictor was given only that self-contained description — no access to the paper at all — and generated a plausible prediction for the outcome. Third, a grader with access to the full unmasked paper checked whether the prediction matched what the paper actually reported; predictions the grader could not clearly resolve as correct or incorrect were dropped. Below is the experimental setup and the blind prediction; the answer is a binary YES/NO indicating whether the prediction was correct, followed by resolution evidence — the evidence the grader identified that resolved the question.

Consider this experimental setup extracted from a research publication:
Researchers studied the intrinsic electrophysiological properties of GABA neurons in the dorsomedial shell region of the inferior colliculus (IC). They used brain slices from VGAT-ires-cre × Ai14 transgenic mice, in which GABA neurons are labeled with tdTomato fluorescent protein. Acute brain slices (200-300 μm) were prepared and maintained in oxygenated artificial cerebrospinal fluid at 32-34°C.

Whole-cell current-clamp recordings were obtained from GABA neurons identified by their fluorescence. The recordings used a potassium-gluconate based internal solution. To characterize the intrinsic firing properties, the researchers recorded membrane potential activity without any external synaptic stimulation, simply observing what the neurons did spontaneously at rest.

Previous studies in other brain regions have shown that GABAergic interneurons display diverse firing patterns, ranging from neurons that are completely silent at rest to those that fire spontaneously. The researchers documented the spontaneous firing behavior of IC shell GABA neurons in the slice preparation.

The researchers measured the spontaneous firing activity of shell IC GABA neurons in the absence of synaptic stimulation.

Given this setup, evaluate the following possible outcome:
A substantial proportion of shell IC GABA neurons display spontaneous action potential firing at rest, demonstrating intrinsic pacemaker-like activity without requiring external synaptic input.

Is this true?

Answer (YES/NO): YES